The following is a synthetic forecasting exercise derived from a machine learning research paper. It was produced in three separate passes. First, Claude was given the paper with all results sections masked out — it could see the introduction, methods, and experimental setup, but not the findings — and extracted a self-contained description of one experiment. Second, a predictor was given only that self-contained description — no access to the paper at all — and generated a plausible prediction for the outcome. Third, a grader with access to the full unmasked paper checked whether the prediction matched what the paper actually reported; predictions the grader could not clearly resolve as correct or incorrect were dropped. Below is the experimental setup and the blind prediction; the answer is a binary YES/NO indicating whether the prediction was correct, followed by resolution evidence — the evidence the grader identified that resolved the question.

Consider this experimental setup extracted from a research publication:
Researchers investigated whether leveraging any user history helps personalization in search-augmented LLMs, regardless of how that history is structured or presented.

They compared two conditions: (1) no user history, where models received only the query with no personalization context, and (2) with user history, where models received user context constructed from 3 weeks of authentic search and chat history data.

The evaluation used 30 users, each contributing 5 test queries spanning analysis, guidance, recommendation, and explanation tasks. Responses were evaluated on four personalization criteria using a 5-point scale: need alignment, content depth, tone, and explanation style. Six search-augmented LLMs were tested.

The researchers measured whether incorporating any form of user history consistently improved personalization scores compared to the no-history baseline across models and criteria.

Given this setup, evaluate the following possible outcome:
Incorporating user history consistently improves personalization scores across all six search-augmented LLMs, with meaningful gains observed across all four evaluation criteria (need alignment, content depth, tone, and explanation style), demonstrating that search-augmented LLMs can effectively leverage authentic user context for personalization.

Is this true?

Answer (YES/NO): YES